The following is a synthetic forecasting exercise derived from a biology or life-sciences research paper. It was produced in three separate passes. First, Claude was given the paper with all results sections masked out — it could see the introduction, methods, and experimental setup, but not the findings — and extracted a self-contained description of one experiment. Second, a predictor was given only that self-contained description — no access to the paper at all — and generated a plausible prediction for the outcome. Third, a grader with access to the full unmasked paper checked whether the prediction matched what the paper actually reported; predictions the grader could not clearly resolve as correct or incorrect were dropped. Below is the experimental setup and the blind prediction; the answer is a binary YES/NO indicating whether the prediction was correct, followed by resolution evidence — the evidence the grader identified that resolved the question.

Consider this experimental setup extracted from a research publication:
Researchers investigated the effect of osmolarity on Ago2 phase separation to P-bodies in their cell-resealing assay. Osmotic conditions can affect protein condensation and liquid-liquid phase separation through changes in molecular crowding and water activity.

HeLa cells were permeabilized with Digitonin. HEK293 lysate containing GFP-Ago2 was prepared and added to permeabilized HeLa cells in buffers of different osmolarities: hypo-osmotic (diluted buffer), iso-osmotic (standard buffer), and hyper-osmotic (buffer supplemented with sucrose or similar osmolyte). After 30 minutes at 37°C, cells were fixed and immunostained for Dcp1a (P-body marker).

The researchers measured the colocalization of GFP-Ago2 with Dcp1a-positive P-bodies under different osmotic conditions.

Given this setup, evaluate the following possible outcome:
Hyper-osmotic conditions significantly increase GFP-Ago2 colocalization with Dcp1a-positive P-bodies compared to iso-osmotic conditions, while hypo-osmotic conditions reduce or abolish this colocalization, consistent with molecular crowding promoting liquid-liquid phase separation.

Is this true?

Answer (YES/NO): NO